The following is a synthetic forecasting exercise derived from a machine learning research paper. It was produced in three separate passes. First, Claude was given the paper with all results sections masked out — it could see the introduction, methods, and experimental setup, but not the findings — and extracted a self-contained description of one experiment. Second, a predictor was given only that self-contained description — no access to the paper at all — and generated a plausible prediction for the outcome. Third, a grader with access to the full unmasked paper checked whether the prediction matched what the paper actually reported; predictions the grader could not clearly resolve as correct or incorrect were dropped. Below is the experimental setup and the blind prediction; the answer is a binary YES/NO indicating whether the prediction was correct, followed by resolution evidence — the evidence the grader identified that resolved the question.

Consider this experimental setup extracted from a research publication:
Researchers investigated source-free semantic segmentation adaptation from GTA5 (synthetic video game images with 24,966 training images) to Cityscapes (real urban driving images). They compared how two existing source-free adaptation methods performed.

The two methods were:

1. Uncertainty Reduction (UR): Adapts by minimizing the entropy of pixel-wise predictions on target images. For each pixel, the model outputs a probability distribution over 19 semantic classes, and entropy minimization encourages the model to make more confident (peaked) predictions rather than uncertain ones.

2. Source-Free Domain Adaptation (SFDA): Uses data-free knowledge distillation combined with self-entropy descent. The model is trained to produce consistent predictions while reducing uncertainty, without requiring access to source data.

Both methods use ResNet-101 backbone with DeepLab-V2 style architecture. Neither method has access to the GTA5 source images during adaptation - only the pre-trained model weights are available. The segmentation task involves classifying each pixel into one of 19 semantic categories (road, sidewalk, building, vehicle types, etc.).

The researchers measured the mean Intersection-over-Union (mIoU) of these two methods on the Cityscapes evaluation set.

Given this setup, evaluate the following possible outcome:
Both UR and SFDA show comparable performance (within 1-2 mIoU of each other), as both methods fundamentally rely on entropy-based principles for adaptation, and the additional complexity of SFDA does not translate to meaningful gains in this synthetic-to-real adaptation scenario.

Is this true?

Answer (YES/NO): YES